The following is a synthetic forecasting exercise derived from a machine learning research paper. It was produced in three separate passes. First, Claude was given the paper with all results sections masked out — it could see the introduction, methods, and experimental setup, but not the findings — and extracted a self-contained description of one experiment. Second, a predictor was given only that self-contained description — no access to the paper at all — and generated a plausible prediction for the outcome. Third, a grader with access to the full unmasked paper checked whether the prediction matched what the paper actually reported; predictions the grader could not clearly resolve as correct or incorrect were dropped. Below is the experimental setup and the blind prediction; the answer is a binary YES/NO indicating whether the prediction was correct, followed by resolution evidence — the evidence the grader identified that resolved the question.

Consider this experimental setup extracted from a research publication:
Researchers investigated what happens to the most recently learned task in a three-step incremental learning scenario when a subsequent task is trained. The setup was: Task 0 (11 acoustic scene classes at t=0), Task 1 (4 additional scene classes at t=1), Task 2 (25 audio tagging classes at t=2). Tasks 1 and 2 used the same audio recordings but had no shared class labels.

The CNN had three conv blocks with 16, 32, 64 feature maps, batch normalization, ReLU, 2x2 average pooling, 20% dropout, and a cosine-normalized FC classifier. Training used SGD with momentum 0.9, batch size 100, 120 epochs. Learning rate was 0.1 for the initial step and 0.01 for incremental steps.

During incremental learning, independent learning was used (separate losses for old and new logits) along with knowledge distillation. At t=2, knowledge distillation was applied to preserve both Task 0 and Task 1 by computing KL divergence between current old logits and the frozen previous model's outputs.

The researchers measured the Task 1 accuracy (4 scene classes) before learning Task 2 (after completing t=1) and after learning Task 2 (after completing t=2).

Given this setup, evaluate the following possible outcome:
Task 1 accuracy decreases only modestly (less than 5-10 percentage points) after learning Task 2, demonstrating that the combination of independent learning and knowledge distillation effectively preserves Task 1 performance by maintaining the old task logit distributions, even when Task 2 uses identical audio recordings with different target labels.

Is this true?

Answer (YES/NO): YES